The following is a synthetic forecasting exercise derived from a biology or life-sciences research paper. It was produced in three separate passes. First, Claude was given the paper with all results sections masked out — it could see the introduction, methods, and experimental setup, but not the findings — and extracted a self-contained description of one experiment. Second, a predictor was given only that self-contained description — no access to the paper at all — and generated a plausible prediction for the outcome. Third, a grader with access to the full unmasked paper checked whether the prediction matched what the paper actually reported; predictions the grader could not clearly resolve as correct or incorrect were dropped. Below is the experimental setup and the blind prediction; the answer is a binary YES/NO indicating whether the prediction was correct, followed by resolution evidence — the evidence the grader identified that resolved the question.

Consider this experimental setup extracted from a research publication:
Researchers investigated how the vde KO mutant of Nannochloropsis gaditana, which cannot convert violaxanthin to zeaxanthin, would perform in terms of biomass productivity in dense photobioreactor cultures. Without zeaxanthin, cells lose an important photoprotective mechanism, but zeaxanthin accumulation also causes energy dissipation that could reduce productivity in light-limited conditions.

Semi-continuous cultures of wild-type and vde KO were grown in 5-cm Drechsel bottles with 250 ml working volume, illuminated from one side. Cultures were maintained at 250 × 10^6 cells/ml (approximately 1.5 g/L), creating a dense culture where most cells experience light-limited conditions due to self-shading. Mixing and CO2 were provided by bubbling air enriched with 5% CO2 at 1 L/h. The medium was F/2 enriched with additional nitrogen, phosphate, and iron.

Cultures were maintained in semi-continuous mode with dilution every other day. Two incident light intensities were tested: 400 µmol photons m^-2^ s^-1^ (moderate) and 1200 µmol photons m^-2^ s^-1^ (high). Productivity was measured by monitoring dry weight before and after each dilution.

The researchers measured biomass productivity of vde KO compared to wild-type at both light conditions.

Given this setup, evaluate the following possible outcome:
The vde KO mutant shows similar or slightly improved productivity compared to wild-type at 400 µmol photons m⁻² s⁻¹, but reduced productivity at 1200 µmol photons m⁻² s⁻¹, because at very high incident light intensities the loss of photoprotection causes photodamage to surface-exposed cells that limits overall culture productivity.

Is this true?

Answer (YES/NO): NO